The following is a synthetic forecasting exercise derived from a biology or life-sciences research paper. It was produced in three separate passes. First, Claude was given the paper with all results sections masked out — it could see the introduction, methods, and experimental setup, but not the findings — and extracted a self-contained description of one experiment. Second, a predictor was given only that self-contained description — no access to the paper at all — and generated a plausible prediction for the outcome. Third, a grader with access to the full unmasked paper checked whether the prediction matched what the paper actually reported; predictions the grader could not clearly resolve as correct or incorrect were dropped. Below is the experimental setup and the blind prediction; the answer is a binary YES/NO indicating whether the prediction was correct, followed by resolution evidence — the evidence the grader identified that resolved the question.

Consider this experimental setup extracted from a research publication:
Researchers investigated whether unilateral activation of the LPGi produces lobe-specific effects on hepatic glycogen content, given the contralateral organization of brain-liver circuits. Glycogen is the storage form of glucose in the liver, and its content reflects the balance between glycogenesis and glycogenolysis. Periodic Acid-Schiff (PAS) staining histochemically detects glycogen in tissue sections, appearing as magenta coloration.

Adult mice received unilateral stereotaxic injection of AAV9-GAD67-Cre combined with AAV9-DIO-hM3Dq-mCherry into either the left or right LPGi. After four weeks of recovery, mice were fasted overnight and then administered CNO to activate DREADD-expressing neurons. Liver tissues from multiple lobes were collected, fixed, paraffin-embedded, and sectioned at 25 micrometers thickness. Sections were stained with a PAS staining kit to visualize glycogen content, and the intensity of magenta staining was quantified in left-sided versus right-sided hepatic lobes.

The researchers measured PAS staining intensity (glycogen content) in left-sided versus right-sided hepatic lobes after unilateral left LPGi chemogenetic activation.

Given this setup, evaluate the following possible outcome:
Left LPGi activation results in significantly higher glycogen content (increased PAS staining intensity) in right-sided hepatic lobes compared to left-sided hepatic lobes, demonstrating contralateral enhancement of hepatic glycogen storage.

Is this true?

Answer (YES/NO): NO